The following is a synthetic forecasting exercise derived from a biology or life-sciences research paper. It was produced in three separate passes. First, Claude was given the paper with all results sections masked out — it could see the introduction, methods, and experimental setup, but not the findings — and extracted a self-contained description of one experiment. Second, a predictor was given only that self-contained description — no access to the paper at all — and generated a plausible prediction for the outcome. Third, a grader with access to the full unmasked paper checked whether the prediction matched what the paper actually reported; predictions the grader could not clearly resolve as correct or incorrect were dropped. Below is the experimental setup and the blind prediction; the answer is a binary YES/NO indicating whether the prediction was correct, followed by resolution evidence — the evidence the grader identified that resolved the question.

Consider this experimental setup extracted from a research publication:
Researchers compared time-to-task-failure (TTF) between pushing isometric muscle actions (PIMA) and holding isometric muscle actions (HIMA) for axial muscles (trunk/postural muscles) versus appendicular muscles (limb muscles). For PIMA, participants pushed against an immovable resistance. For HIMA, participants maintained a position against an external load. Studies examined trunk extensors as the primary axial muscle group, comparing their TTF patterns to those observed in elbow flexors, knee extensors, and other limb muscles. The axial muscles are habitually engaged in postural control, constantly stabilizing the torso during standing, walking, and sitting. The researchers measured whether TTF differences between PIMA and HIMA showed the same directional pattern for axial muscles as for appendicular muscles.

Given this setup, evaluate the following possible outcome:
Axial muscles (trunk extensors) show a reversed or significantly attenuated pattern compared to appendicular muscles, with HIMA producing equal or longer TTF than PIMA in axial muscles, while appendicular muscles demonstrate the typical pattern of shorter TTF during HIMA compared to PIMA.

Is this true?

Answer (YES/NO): YES